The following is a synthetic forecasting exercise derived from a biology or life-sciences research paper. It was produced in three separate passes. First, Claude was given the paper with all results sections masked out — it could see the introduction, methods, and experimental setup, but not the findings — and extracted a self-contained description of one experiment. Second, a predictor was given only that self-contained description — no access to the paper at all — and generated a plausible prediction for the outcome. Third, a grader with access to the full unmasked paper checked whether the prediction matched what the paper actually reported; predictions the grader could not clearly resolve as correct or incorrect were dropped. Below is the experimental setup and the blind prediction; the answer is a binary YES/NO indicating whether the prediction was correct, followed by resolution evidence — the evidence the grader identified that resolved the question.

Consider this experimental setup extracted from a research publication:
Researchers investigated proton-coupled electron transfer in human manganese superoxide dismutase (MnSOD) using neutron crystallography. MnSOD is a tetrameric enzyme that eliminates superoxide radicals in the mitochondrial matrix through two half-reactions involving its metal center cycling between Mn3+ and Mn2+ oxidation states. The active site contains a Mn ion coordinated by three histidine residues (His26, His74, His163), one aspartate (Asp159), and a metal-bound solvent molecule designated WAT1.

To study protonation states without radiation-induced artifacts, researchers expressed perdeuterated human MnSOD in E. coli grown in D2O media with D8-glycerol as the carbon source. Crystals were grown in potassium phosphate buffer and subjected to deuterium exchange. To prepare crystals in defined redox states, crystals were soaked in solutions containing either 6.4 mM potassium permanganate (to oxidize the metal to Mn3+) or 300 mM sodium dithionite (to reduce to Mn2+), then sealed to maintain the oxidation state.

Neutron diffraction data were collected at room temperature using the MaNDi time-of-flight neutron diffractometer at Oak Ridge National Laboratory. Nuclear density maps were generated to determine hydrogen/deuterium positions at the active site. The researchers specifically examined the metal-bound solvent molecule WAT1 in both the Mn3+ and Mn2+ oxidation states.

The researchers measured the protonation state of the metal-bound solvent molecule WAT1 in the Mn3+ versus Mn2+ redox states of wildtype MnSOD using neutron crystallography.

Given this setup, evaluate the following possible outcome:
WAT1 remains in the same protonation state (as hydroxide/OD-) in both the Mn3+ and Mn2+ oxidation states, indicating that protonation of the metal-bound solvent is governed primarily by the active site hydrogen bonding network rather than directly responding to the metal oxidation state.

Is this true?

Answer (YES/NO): NO